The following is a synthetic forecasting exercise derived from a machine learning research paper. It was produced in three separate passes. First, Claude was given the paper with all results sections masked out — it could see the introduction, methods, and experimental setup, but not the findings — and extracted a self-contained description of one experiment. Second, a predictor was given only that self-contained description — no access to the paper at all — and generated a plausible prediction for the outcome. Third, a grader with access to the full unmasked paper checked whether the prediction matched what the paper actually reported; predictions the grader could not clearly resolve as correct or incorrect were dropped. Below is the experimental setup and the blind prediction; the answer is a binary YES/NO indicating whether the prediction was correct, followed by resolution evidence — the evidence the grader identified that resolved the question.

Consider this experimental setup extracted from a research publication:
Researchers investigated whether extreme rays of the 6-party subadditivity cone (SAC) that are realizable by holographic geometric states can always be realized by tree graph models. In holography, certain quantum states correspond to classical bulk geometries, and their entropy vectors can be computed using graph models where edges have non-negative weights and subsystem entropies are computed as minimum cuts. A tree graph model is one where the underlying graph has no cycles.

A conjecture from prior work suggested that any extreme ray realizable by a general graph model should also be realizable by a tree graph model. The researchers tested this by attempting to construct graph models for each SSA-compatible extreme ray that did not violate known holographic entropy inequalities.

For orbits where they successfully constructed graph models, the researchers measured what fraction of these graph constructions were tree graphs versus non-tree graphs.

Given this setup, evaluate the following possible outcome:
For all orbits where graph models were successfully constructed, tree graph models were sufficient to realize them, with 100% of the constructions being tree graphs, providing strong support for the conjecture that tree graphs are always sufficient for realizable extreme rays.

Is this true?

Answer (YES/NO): NO